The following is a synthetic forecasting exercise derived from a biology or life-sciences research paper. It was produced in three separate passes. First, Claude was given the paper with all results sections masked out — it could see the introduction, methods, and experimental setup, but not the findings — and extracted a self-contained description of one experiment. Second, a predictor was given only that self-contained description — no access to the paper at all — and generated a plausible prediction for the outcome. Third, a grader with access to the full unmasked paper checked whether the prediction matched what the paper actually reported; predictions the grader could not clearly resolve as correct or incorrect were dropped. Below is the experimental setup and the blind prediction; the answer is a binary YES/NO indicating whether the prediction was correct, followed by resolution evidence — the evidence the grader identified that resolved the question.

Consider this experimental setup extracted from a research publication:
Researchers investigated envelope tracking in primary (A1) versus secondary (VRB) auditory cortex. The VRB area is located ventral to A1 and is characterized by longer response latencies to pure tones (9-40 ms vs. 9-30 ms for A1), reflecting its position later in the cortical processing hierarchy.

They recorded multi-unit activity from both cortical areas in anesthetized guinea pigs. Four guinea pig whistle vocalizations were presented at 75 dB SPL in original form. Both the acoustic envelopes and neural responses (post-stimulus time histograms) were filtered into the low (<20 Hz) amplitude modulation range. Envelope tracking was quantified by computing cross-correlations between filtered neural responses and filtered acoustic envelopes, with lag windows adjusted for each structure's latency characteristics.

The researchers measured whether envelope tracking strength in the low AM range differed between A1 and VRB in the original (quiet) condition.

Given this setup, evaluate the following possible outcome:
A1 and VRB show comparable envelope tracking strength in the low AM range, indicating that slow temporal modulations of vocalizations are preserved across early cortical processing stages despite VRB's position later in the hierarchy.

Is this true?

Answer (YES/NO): YES